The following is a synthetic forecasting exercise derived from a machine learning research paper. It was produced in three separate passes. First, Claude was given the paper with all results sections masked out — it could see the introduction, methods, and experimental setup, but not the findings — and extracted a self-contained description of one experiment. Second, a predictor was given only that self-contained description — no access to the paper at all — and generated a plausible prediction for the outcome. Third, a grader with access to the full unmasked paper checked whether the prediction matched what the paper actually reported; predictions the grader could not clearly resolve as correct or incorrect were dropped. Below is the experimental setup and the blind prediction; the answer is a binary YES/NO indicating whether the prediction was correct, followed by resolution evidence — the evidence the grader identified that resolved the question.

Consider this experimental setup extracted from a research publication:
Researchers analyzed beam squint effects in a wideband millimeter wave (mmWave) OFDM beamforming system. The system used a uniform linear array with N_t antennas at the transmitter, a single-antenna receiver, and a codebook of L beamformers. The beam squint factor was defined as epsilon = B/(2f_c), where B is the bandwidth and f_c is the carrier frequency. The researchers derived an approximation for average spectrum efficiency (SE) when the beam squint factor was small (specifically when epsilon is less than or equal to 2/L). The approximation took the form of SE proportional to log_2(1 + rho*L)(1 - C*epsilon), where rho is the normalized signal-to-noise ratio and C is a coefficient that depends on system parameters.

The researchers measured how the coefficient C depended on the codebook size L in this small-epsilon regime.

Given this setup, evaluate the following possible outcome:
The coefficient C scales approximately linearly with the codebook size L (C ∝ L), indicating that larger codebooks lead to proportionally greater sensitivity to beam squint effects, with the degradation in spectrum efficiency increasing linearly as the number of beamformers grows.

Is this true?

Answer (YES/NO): YES